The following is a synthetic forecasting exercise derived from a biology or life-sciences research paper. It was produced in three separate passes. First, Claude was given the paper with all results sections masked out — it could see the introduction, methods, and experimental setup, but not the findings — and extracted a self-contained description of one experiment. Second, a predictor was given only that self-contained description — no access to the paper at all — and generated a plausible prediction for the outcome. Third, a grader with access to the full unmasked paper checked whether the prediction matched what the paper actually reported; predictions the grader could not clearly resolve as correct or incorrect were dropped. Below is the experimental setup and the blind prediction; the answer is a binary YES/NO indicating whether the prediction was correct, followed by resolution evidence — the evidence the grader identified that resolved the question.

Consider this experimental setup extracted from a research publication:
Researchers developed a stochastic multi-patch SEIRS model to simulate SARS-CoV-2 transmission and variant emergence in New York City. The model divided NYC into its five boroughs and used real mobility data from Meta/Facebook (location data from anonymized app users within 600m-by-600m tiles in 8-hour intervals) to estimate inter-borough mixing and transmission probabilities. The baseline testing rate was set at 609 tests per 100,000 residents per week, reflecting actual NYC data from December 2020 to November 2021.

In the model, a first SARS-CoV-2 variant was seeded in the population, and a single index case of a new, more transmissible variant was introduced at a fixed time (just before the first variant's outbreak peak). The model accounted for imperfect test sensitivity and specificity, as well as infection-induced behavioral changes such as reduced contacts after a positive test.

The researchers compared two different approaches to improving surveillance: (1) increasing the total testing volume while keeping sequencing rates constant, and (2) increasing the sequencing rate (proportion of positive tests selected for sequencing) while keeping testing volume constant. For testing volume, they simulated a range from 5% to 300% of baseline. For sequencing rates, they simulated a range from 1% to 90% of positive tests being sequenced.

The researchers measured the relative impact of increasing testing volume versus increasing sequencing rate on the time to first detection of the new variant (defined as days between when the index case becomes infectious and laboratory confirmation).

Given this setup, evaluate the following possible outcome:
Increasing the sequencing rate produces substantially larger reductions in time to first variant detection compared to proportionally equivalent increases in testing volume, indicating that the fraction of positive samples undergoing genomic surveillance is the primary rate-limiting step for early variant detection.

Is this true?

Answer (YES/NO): YES